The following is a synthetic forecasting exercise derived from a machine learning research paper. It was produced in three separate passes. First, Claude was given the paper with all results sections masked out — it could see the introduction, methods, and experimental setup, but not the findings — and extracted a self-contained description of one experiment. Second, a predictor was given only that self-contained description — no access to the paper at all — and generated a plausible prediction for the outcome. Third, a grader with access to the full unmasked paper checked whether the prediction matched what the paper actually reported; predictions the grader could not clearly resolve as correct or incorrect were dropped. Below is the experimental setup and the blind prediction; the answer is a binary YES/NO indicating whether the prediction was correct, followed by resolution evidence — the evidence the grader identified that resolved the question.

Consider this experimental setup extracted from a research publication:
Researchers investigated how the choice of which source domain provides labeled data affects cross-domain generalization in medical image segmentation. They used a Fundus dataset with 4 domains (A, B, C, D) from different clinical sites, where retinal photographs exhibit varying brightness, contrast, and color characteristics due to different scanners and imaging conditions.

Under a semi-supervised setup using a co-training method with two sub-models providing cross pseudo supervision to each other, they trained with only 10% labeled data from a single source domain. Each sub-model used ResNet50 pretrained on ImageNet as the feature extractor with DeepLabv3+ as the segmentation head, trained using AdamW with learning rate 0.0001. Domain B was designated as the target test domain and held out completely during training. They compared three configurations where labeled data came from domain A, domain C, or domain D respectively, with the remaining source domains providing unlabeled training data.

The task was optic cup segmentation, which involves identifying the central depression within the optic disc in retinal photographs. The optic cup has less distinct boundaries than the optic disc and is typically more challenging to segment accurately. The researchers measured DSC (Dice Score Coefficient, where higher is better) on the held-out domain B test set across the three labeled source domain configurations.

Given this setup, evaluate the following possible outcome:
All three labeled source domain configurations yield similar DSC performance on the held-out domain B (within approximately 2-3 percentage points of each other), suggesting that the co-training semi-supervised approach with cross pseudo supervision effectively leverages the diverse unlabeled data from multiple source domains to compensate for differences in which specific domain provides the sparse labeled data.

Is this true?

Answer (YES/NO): NO